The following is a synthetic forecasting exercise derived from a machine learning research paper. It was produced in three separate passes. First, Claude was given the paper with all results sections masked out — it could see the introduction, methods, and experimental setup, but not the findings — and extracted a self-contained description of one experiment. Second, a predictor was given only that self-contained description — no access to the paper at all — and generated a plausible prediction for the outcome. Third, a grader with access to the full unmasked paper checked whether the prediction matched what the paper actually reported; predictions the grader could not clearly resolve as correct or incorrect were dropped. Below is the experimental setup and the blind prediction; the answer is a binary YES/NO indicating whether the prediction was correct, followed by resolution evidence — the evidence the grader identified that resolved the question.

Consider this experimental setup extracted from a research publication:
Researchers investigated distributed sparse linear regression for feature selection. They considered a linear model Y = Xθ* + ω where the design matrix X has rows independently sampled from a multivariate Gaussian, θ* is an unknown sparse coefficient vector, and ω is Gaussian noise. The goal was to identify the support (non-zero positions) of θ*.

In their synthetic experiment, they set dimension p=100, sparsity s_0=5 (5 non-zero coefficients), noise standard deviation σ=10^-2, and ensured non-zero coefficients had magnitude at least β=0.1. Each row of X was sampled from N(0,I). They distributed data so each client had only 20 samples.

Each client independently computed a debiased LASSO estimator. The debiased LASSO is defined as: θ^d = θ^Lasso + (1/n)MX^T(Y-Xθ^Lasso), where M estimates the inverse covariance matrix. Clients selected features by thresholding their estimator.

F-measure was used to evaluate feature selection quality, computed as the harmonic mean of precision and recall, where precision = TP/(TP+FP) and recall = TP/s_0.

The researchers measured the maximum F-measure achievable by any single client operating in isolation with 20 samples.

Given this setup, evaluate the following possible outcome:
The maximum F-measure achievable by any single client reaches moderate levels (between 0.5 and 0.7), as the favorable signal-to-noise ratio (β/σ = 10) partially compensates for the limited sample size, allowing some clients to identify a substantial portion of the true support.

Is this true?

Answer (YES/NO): YES